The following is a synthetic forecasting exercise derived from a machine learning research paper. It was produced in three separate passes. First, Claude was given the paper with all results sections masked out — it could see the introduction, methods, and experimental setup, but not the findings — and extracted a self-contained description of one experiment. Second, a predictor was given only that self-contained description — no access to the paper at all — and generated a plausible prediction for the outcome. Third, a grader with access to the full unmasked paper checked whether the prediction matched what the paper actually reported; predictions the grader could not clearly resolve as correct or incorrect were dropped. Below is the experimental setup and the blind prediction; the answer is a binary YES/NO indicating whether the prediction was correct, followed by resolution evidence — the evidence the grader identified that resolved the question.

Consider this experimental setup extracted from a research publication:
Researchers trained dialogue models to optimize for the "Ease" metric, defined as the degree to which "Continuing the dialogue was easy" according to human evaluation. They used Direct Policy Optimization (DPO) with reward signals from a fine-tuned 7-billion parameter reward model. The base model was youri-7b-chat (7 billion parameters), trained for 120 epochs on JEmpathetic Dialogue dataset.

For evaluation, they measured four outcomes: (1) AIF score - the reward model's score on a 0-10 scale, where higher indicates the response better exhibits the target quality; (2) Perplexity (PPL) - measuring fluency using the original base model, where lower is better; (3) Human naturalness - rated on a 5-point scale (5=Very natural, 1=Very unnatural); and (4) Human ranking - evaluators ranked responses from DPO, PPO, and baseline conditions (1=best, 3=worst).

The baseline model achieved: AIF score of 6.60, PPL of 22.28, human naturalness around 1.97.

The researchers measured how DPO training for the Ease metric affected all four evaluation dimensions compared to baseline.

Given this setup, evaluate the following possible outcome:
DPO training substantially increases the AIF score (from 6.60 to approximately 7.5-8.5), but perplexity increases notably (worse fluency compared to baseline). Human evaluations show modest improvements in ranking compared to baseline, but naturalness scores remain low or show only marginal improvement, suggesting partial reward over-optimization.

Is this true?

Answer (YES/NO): NO